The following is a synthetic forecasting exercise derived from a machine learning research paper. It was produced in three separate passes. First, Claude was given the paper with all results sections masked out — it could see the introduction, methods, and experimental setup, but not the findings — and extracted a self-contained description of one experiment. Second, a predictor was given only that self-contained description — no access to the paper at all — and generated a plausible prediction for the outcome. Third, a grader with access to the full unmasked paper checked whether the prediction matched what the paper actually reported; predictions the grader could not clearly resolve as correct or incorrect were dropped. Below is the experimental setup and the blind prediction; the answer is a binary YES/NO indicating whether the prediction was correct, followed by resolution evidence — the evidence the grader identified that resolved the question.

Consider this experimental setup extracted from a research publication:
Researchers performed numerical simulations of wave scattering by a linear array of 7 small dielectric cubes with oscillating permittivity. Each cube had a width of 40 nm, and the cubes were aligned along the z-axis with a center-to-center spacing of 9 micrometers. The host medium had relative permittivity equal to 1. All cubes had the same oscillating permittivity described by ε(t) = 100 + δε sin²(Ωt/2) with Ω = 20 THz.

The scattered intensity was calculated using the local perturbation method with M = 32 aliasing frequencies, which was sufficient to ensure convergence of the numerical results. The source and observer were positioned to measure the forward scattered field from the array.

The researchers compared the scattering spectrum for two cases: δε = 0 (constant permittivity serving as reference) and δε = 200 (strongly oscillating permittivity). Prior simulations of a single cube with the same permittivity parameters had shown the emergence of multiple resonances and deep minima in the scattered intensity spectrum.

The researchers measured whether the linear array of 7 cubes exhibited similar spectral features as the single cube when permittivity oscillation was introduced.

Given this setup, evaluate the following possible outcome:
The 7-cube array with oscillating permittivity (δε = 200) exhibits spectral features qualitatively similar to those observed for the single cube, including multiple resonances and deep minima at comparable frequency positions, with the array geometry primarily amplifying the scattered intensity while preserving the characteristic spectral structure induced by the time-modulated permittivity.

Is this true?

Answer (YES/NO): NO